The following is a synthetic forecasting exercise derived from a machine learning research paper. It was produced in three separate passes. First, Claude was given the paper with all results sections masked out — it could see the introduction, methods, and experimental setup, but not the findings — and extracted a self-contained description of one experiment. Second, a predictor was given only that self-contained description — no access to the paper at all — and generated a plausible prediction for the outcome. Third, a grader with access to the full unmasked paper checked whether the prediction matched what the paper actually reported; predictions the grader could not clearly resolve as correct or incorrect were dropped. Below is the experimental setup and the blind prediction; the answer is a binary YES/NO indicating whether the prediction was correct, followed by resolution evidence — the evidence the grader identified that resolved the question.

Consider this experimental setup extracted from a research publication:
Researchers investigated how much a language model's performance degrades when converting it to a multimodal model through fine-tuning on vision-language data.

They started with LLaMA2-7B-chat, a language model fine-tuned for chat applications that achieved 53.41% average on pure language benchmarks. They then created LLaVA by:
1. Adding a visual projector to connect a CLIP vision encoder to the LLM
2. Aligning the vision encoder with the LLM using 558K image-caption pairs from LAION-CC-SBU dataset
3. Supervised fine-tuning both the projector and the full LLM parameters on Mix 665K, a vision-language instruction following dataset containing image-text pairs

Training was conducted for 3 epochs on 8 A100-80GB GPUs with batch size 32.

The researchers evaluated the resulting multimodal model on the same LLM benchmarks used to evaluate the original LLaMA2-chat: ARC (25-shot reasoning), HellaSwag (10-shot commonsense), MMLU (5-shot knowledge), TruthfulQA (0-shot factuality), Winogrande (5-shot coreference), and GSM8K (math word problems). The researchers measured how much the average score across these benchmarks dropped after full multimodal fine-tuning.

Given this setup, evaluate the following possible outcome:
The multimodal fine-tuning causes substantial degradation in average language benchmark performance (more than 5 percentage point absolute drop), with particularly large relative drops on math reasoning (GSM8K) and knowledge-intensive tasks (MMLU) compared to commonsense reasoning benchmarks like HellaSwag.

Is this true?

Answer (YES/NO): NO